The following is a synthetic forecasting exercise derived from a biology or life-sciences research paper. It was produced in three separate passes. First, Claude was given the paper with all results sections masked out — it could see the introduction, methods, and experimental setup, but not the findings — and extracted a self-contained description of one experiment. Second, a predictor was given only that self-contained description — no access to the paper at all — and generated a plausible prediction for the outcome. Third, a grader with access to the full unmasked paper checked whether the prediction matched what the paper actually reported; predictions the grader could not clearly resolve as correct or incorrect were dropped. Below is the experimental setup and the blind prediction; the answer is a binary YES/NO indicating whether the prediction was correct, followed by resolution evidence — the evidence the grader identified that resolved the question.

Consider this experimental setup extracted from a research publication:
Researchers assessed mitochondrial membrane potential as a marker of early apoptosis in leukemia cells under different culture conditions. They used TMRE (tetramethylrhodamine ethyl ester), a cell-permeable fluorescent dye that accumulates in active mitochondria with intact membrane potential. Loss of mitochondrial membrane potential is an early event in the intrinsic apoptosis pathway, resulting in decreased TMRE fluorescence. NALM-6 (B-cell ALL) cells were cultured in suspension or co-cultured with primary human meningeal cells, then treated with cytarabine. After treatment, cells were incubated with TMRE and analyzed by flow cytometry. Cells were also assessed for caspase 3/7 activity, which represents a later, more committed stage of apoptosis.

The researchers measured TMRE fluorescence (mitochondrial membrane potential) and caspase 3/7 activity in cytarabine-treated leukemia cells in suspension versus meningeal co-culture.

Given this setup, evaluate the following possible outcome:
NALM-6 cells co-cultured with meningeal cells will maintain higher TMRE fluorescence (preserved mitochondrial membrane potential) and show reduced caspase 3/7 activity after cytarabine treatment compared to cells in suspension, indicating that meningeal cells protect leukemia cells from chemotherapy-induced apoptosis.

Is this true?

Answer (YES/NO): YES